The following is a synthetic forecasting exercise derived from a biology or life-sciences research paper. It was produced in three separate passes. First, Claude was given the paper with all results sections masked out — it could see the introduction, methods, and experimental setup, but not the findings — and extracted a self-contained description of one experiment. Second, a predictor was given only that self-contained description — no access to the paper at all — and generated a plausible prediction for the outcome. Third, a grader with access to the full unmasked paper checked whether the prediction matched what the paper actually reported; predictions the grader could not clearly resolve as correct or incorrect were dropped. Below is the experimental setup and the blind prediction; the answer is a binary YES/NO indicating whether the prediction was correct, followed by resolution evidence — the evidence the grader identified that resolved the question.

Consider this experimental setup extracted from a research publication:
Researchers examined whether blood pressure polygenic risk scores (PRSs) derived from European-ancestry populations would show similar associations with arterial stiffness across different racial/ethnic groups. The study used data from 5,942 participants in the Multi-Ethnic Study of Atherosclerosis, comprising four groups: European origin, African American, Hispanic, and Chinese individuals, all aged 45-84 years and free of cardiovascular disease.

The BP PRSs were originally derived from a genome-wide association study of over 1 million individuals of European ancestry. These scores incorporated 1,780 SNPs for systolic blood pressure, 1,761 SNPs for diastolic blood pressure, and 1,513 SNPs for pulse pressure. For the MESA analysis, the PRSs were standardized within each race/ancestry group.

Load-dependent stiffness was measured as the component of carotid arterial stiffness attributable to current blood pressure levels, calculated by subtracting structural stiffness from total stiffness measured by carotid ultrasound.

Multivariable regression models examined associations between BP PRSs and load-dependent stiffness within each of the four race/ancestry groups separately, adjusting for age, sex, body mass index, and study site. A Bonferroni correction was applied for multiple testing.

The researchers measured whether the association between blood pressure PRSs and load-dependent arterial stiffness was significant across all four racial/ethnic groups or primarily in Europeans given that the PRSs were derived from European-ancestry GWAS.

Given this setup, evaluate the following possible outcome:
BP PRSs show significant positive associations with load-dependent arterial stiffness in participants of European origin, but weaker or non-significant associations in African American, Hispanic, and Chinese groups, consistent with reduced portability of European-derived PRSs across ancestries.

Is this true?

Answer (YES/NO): NO